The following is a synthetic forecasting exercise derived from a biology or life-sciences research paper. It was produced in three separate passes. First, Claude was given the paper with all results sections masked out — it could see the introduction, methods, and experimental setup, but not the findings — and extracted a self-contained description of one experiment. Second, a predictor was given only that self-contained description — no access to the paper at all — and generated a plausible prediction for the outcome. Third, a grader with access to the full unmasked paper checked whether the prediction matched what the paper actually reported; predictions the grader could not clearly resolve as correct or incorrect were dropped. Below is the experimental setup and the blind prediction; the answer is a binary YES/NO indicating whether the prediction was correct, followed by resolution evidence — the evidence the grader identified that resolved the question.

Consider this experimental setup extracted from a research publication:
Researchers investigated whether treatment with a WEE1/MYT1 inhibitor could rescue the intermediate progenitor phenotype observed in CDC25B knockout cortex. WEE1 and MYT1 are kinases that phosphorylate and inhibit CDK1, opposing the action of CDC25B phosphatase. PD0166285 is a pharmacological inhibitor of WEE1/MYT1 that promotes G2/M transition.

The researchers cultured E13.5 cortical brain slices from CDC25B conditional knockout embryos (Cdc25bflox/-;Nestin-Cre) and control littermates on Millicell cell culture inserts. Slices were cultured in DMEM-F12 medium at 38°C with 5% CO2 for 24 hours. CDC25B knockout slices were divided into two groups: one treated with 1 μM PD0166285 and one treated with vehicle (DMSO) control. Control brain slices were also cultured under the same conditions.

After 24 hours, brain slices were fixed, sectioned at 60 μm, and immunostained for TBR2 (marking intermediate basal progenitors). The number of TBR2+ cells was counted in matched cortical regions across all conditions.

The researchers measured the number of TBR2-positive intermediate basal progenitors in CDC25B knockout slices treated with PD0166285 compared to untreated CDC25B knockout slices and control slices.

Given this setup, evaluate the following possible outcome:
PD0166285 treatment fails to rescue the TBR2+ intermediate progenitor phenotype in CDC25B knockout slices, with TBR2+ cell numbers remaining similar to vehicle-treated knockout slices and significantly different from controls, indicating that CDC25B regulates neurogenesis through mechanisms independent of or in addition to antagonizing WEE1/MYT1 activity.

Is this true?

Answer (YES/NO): NO